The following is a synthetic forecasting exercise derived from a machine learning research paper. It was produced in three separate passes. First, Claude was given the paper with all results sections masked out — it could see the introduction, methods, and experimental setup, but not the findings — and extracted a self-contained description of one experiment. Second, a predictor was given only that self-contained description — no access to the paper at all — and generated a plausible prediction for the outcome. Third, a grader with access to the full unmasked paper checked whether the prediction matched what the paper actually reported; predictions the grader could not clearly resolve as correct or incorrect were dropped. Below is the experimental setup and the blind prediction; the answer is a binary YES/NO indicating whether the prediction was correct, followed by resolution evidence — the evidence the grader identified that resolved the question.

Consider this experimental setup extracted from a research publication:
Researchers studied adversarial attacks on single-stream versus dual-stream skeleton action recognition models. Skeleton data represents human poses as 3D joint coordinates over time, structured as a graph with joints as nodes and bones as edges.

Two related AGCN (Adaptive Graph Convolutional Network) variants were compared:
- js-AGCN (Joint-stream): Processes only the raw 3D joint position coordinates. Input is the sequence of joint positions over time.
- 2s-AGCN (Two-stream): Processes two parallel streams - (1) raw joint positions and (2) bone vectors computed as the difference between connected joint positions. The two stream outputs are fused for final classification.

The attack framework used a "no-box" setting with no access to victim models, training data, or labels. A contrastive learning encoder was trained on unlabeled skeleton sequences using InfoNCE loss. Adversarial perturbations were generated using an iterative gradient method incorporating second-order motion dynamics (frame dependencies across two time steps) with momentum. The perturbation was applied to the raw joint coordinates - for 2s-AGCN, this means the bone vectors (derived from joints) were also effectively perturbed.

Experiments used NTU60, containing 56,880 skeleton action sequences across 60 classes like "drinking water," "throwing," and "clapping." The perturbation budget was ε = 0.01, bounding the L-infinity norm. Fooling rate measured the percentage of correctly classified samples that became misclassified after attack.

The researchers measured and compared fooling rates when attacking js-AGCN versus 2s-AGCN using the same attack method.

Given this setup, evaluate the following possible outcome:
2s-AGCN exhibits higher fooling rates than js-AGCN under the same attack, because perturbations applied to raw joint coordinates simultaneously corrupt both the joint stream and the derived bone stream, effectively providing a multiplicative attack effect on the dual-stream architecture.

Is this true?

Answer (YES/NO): NO